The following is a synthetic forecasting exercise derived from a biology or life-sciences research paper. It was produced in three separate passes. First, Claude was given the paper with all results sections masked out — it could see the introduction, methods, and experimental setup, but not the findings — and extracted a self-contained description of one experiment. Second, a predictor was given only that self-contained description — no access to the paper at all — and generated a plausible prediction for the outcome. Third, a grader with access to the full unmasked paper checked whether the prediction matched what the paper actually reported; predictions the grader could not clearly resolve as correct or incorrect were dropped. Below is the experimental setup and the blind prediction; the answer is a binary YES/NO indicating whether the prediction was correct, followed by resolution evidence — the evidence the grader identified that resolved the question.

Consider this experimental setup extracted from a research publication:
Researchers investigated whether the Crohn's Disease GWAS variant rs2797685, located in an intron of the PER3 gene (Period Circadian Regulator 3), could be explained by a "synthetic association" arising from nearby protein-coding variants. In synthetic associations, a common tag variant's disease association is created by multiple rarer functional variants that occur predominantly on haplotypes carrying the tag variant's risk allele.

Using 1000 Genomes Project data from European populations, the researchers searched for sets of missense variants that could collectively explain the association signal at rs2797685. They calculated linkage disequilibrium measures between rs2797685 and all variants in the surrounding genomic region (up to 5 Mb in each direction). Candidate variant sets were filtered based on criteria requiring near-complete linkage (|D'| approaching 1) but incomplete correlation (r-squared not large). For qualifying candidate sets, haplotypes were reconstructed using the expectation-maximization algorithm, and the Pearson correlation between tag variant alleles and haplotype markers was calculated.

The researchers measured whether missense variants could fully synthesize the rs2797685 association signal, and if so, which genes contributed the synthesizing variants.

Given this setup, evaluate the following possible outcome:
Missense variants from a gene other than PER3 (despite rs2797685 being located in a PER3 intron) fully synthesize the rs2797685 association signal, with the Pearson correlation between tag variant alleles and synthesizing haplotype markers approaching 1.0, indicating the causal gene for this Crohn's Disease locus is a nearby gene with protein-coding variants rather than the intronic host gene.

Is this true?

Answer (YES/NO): NO